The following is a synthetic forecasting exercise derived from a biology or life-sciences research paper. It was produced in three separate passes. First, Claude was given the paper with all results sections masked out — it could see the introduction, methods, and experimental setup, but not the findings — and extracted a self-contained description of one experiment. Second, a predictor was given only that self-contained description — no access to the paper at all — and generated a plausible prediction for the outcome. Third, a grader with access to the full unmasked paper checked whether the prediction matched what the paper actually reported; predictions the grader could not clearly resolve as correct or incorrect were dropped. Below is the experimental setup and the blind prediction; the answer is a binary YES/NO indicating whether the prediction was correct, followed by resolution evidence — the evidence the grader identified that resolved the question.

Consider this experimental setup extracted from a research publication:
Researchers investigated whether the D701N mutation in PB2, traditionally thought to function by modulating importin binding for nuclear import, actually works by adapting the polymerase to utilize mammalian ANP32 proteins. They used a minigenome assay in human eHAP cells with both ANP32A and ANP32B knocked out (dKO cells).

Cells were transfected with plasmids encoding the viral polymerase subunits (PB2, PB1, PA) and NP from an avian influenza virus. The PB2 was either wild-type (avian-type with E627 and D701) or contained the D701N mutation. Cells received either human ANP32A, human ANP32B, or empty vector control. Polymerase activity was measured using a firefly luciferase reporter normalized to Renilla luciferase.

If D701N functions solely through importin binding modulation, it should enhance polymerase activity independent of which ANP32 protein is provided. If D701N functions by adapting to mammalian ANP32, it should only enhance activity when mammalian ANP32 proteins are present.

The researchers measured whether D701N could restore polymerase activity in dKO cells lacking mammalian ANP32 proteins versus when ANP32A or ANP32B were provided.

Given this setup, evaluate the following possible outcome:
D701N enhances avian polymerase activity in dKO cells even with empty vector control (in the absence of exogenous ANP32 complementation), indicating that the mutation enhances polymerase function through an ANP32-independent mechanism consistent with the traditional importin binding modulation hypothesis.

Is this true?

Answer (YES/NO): NO